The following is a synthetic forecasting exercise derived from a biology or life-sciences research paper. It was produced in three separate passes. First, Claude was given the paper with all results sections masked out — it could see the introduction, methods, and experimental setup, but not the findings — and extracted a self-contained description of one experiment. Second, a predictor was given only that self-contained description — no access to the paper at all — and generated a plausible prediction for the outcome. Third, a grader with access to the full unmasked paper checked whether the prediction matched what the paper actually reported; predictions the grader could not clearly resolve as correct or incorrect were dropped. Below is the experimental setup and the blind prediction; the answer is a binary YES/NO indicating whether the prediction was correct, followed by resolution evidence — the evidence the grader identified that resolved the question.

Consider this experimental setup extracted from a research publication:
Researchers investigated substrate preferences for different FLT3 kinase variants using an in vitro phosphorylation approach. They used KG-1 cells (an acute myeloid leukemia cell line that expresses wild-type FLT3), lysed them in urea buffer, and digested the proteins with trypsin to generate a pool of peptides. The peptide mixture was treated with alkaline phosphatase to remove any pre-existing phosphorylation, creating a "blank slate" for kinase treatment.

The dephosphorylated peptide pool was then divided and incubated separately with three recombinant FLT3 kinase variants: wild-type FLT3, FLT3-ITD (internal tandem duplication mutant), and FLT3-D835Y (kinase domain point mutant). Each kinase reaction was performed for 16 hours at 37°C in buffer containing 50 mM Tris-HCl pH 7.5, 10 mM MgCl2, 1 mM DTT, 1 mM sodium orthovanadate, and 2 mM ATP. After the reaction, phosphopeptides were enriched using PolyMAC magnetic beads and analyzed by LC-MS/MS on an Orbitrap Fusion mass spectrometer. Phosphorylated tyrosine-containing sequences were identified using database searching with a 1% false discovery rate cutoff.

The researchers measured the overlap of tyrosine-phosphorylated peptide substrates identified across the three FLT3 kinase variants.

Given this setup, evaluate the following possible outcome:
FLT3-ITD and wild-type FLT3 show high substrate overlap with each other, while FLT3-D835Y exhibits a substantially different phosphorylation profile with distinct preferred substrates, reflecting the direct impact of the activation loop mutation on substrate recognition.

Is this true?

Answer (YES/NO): NO